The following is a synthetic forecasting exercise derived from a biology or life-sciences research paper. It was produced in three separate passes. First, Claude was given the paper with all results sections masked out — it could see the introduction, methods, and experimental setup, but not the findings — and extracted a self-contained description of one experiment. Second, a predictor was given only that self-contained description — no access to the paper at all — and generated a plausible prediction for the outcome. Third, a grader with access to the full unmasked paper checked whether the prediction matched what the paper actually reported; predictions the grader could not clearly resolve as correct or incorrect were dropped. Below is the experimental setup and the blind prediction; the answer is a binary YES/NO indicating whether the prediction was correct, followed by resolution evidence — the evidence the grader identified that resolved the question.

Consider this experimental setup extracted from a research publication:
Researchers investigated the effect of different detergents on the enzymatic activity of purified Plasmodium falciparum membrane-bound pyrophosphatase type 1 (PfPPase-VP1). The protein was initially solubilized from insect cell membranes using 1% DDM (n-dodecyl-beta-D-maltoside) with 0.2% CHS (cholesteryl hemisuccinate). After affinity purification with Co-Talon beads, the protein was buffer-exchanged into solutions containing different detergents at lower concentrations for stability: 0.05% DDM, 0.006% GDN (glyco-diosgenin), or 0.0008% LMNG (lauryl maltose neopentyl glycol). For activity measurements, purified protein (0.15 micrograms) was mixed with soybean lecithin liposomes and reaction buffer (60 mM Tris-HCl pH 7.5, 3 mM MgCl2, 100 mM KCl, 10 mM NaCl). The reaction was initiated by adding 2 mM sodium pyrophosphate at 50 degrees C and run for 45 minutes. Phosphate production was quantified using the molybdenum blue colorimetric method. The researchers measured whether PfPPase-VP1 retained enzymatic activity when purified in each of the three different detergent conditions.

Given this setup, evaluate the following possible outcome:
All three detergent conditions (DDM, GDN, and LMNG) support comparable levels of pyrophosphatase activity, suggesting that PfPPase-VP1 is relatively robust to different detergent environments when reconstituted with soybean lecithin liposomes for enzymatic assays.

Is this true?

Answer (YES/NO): NO